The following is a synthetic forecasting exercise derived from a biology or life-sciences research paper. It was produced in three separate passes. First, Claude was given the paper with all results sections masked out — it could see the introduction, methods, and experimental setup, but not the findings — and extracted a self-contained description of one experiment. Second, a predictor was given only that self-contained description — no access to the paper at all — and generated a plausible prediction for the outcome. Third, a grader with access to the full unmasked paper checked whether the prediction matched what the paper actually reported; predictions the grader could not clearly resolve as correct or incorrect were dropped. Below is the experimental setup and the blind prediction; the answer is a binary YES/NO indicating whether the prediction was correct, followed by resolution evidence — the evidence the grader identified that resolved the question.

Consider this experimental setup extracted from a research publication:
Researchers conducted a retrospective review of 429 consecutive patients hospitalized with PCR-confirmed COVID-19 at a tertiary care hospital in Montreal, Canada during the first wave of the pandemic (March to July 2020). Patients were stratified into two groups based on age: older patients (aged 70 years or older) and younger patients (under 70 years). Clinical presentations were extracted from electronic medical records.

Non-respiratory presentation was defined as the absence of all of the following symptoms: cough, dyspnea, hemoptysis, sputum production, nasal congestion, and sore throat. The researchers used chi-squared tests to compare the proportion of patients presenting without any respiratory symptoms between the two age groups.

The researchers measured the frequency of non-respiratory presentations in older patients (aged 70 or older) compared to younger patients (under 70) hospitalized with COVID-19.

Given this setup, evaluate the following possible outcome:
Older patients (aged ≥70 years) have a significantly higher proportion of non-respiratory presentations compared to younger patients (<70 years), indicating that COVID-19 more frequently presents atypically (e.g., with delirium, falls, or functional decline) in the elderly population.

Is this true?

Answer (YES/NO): YES